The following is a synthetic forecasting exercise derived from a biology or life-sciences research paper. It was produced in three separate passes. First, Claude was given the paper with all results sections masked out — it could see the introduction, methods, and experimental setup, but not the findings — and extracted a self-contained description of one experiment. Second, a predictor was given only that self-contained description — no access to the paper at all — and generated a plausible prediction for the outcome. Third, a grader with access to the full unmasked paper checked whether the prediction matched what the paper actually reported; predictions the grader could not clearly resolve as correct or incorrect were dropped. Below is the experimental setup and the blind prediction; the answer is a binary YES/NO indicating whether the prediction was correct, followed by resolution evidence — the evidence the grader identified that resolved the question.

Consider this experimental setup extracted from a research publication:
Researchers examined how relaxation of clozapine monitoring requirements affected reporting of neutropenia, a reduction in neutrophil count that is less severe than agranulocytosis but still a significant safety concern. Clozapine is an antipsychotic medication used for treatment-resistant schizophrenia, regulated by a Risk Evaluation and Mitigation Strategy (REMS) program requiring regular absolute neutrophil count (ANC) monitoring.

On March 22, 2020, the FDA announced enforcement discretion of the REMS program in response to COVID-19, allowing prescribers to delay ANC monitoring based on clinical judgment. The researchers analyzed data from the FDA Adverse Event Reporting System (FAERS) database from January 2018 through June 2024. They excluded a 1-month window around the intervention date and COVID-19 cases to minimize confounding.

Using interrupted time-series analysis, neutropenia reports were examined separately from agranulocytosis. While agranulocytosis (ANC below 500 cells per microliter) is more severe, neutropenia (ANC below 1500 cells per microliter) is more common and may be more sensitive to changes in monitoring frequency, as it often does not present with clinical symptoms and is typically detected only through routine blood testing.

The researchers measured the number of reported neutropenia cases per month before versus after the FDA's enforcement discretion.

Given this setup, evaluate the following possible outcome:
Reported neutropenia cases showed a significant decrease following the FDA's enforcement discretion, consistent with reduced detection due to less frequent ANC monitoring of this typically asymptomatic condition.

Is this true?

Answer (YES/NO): NO